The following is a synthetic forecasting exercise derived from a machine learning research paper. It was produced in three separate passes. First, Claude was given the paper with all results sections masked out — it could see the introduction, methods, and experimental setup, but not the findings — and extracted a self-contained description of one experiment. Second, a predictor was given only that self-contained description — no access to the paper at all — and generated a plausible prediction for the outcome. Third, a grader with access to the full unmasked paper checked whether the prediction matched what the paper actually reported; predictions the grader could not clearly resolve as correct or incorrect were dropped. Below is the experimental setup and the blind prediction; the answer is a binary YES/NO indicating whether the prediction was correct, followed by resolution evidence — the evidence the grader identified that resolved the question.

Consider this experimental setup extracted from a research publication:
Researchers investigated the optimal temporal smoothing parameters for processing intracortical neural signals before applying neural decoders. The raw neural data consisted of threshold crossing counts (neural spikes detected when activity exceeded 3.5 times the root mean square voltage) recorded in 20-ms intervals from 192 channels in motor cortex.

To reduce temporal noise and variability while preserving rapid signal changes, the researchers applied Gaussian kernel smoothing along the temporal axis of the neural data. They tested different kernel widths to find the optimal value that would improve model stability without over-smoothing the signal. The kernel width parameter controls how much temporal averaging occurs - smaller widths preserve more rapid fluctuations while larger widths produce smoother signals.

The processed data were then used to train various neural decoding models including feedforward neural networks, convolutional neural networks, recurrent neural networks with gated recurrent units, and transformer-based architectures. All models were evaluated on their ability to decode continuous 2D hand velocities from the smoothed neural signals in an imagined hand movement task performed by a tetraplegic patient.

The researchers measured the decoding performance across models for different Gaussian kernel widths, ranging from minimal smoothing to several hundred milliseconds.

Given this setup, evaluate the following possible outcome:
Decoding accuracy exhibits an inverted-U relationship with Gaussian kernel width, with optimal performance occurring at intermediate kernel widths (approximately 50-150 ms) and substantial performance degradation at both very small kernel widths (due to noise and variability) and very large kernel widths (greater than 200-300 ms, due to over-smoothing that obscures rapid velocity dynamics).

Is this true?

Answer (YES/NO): NO